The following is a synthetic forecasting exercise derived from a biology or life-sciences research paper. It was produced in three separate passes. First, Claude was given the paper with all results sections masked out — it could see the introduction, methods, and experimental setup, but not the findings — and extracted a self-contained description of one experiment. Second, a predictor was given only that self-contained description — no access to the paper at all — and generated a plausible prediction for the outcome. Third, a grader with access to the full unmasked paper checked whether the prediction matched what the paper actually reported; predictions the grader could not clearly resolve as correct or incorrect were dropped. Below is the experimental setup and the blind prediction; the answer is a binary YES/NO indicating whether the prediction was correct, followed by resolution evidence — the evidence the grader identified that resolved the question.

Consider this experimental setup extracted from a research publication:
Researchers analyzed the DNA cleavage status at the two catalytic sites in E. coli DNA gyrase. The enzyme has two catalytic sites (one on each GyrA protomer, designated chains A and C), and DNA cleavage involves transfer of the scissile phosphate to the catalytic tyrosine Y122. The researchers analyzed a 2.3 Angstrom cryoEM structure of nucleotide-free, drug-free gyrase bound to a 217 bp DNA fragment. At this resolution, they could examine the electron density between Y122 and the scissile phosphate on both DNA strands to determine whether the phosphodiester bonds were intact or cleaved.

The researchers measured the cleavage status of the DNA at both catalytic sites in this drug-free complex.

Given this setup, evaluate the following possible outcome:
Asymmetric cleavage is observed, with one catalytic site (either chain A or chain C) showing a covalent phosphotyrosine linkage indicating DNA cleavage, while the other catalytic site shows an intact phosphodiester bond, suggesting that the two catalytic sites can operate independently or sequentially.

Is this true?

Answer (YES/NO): NO